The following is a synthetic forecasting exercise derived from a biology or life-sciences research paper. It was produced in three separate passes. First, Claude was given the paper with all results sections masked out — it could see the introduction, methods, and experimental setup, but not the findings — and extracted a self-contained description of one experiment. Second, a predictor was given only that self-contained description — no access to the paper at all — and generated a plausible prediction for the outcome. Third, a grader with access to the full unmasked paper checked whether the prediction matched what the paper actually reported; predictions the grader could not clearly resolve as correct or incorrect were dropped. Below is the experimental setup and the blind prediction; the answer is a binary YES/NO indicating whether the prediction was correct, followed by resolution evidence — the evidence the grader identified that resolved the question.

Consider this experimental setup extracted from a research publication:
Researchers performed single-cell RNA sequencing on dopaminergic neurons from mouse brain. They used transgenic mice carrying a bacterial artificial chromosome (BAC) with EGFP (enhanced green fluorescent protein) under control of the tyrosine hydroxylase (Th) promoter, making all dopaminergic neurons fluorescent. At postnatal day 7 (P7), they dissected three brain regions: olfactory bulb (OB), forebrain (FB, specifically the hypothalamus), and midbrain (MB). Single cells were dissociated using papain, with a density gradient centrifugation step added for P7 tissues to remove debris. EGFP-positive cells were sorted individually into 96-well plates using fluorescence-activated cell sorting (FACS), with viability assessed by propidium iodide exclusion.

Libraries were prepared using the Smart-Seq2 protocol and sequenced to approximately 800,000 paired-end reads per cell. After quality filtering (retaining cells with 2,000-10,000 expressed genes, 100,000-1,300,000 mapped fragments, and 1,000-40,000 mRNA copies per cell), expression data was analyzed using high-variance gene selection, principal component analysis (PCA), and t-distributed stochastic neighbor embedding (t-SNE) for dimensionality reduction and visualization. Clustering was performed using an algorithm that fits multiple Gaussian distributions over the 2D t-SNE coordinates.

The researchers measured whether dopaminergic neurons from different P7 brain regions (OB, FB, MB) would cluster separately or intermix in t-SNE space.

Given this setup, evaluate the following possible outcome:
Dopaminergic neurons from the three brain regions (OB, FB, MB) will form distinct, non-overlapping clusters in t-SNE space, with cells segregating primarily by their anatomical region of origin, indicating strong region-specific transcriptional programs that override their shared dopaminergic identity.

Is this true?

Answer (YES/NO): NO